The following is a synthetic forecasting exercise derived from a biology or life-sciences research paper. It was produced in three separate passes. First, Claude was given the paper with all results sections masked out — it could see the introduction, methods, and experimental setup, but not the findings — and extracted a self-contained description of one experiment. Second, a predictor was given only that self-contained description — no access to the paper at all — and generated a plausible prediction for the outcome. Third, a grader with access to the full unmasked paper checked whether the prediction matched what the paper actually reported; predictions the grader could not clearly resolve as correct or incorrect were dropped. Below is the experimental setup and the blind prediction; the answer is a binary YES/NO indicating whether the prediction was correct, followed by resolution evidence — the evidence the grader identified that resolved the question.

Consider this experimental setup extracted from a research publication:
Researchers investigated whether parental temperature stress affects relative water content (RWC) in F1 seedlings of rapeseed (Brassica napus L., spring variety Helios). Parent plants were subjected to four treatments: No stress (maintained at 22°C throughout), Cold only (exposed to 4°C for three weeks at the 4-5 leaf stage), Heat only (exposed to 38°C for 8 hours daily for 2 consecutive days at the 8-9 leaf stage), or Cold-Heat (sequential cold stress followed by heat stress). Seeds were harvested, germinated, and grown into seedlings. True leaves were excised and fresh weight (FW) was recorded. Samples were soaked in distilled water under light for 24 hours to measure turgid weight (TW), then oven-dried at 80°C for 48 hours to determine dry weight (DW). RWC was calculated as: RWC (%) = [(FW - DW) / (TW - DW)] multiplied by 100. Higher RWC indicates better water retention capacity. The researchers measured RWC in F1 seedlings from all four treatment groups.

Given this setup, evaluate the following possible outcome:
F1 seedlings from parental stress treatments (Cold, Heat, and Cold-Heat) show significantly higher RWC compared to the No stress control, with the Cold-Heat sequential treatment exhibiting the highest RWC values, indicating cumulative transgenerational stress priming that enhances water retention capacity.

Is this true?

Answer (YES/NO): NO